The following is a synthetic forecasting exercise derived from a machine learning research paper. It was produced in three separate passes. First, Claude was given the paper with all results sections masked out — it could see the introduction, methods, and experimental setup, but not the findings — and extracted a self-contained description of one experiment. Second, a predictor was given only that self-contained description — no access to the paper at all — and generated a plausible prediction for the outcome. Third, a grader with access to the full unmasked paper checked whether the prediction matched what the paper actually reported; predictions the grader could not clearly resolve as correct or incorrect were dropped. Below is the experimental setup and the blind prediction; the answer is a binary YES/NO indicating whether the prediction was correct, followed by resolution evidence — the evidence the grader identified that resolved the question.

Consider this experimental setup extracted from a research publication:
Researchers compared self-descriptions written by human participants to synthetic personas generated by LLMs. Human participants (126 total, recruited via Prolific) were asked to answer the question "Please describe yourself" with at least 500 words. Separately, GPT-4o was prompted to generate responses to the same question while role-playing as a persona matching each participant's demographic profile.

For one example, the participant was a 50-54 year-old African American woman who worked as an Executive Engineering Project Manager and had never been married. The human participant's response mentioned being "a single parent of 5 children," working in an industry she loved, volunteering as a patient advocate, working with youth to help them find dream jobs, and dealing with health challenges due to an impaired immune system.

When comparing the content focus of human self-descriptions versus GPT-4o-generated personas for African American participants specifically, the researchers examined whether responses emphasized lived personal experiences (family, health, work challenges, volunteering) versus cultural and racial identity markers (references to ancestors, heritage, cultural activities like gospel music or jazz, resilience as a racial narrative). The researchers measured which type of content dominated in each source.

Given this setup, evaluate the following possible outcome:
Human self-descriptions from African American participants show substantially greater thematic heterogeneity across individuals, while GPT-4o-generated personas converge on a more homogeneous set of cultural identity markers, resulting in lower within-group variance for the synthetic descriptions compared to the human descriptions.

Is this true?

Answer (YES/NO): YES